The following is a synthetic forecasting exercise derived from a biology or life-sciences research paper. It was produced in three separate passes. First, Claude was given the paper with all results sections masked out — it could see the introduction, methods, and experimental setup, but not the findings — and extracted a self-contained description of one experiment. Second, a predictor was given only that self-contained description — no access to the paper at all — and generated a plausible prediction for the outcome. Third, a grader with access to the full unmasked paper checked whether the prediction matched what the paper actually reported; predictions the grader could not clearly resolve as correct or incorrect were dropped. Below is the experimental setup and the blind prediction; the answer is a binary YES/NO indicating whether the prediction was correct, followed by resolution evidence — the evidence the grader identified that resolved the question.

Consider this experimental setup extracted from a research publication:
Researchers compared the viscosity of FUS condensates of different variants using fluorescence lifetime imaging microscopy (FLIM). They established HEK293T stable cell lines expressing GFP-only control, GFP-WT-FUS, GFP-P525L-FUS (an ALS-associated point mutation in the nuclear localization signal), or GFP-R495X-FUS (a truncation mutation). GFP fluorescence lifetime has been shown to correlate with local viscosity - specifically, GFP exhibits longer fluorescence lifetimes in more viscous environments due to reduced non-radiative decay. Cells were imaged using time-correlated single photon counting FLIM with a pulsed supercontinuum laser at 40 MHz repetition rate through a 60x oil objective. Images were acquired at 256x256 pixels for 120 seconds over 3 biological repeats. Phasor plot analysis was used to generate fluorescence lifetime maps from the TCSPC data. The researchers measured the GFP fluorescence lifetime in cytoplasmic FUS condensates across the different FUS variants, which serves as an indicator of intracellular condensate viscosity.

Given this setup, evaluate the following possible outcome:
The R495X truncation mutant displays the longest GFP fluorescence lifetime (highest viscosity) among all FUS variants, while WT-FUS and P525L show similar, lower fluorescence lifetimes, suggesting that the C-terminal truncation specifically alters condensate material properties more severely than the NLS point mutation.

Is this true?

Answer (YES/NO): NO